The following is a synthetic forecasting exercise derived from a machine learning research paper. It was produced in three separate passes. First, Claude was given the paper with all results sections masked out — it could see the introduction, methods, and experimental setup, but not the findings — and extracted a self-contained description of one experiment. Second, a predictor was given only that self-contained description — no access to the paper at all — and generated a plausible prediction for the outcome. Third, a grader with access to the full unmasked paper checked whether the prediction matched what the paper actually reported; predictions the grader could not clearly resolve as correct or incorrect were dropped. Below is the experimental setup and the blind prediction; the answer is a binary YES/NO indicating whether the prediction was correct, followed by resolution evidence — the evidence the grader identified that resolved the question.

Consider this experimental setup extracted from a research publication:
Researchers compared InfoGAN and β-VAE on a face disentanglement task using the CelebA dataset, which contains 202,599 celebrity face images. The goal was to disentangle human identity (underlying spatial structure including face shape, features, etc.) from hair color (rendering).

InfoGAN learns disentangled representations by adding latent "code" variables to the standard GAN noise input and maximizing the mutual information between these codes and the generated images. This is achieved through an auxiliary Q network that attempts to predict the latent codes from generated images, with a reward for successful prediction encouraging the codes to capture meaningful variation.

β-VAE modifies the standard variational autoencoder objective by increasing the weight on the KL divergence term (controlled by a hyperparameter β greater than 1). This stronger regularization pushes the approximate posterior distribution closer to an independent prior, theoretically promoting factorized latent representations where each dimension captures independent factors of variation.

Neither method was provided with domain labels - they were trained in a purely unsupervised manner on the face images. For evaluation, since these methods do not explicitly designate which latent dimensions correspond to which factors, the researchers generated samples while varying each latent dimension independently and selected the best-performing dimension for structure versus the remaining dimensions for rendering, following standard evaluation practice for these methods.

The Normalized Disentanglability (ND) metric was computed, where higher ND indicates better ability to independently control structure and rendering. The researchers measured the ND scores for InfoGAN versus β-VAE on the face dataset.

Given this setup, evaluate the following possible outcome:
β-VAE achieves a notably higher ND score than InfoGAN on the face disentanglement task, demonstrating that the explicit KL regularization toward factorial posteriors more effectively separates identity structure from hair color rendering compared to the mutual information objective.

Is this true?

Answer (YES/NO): NO